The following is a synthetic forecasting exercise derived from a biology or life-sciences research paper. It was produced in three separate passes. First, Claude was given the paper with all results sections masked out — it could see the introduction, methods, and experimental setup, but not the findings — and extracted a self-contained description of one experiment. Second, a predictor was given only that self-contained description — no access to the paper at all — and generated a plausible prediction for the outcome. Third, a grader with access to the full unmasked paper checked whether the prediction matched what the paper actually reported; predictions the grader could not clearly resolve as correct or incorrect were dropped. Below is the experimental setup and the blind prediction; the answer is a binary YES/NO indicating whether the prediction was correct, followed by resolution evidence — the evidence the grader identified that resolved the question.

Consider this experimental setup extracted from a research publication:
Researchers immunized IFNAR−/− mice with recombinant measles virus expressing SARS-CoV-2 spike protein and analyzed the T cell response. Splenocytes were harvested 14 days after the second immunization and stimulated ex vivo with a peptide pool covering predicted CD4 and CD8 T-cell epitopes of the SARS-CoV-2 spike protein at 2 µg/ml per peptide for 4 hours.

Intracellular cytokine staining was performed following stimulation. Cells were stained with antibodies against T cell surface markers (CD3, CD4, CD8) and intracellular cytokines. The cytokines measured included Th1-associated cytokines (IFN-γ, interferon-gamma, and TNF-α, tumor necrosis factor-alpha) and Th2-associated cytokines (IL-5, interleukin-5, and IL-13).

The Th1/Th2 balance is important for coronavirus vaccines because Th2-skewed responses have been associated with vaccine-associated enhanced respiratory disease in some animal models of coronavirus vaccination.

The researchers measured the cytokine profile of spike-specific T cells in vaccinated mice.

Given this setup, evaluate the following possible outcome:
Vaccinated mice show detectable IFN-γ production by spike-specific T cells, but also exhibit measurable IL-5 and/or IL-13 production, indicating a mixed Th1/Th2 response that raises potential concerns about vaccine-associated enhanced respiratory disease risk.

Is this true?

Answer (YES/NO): NO